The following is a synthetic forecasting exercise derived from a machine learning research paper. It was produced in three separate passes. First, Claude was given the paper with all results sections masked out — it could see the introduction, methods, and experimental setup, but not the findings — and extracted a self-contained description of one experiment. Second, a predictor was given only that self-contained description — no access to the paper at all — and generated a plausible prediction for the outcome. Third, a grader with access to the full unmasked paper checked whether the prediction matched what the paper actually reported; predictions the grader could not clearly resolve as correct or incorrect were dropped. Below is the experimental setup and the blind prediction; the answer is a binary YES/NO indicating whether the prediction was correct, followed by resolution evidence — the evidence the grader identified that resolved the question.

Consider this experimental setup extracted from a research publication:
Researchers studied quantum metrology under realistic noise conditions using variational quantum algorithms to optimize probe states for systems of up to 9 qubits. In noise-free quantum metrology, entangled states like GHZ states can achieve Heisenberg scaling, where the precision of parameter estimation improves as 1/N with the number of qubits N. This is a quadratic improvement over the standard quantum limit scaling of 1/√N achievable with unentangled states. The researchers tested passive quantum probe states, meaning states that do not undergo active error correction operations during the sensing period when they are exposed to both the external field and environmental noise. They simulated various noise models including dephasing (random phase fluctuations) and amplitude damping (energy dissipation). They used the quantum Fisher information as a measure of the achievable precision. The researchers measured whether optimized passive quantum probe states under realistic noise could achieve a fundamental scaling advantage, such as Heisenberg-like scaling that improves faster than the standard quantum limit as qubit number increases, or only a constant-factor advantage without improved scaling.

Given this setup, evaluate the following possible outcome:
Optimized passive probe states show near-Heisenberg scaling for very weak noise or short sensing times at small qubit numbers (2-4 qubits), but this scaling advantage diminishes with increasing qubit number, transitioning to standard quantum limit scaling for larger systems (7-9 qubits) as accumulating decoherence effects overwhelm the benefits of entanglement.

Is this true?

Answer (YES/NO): NO